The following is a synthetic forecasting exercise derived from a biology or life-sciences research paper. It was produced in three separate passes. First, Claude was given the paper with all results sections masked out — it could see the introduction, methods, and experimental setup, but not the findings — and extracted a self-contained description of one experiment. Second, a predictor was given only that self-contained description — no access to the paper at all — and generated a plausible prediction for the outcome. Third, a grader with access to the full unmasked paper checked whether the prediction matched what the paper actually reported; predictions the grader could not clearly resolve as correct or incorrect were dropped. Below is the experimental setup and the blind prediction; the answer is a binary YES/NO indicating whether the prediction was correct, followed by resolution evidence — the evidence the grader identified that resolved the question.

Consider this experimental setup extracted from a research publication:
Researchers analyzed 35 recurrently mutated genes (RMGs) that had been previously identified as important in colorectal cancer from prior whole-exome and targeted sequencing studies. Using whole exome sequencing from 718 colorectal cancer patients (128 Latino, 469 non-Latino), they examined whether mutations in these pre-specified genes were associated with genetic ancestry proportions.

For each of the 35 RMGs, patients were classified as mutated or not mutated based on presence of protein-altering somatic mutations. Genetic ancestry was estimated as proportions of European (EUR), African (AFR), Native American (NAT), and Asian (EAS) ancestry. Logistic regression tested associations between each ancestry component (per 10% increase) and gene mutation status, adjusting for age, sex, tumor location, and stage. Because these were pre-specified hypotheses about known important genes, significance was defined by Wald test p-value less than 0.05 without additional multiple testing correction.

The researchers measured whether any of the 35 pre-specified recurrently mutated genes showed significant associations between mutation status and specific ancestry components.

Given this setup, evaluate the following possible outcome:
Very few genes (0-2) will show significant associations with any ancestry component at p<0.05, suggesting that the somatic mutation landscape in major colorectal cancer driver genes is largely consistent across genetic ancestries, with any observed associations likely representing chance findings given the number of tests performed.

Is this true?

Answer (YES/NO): YES